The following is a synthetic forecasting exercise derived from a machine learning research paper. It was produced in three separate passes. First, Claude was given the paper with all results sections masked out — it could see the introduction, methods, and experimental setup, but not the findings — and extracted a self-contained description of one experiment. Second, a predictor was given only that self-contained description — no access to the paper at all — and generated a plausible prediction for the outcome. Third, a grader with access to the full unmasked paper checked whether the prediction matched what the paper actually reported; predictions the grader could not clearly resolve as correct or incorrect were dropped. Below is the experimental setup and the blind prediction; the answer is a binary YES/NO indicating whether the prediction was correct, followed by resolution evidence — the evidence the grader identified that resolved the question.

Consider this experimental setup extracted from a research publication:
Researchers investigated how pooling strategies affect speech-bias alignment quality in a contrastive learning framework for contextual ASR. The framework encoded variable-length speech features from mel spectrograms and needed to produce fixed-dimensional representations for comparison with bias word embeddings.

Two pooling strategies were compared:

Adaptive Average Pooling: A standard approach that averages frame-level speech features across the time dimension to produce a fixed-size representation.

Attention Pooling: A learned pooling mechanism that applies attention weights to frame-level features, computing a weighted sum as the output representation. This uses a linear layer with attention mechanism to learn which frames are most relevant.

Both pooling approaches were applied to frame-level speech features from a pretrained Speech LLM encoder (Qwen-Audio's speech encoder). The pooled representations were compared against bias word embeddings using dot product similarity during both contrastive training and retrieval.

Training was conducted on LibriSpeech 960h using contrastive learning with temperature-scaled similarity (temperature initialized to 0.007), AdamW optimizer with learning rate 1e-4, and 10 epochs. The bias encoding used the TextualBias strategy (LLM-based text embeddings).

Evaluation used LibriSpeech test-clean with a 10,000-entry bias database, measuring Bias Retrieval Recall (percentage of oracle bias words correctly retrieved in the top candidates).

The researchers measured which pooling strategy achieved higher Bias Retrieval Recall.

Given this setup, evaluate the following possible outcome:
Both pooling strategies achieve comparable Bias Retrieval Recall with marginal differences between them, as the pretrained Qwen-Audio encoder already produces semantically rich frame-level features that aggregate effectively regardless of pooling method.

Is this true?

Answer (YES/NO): NO